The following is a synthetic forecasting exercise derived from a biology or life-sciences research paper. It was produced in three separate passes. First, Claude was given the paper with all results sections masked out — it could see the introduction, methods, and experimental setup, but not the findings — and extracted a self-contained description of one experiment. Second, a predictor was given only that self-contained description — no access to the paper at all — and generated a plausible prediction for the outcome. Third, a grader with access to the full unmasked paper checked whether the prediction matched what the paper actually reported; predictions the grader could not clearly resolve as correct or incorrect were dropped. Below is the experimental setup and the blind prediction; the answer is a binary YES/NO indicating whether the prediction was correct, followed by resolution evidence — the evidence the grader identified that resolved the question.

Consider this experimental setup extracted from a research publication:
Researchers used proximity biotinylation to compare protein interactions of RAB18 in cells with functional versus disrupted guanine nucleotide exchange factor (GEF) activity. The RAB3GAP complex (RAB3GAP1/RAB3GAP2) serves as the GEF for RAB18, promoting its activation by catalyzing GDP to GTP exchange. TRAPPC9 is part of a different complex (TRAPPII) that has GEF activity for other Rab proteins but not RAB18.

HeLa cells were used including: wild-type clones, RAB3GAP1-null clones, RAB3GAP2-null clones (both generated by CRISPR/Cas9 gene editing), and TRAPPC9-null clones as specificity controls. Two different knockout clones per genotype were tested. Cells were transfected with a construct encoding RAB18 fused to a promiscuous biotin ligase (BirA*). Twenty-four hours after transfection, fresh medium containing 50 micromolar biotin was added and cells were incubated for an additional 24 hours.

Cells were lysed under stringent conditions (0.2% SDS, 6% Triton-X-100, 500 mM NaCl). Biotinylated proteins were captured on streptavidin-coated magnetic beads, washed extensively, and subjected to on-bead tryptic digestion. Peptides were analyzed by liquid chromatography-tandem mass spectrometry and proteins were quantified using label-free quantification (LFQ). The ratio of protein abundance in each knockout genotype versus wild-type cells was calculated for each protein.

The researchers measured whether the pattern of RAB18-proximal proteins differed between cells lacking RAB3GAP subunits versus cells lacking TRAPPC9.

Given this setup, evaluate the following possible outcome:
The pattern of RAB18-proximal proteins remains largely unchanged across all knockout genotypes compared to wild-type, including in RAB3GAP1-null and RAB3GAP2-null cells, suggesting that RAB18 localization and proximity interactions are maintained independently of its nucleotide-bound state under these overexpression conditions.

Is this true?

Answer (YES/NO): NO